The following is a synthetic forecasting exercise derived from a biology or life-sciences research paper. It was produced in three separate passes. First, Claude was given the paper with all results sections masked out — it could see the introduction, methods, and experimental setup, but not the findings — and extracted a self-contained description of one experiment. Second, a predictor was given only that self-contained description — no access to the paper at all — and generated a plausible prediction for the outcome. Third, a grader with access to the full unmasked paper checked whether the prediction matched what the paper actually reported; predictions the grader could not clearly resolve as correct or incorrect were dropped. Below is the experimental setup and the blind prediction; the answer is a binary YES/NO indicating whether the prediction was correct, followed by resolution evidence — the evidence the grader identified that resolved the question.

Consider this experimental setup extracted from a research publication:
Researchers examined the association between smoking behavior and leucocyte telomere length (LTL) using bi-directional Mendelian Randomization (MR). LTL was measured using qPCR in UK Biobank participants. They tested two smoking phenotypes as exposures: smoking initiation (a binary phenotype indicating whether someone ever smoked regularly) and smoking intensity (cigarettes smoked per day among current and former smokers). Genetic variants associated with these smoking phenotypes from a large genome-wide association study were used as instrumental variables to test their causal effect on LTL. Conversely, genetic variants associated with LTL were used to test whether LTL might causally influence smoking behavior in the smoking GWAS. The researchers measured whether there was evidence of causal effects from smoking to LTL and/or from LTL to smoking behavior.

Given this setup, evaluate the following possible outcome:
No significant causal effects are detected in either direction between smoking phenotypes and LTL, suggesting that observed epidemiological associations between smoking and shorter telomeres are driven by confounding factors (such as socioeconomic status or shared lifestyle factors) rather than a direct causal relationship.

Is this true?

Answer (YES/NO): NO